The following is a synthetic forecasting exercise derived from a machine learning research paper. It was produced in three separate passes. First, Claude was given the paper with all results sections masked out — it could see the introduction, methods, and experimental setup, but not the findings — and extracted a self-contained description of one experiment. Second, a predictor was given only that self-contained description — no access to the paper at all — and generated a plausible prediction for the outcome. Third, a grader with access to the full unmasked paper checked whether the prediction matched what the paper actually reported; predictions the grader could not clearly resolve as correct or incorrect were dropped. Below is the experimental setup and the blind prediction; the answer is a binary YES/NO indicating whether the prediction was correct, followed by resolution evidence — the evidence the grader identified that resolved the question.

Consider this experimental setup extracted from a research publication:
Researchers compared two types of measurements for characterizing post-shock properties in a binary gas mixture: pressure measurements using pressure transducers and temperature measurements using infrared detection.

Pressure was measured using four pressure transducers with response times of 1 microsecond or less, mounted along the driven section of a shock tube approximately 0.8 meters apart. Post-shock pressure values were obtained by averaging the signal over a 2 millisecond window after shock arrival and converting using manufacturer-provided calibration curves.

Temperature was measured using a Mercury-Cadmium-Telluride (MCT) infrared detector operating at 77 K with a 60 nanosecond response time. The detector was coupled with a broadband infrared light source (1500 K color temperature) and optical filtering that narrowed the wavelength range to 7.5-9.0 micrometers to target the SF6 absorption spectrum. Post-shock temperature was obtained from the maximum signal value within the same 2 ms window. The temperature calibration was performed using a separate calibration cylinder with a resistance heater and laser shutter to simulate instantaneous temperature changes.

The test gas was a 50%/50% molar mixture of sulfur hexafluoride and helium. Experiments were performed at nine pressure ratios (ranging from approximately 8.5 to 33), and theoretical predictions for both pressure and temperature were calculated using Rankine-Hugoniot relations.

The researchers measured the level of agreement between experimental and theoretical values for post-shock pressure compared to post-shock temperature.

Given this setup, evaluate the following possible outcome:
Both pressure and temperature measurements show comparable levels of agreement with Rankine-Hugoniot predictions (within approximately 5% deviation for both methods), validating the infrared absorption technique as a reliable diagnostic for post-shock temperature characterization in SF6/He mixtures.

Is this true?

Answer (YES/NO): NO